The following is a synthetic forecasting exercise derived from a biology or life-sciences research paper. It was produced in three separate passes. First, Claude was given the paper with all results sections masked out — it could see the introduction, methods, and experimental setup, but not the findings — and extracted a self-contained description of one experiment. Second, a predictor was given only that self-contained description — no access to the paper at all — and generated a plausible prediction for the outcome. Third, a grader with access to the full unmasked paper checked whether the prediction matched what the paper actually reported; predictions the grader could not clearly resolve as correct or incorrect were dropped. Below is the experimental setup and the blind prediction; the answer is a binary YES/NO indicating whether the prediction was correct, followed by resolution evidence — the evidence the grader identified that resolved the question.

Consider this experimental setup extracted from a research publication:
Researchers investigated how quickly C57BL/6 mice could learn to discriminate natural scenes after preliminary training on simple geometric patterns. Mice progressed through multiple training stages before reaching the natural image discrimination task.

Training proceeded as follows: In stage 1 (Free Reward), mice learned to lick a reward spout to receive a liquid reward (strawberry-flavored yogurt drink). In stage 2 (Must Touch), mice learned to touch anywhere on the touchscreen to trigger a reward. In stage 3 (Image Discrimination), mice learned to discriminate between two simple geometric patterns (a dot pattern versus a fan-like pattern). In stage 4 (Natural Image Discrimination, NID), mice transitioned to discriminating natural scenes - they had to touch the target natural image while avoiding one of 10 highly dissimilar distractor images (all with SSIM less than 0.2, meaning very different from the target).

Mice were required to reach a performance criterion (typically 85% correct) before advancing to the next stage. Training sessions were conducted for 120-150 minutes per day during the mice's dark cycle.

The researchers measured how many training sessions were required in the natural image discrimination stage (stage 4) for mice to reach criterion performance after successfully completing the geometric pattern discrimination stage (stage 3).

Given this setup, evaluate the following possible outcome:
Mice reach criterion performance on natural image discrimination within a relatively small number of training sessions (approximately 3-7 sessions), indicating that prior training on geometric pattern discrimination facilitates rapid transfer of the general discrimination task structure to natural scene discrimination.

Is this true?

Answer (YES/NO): NO